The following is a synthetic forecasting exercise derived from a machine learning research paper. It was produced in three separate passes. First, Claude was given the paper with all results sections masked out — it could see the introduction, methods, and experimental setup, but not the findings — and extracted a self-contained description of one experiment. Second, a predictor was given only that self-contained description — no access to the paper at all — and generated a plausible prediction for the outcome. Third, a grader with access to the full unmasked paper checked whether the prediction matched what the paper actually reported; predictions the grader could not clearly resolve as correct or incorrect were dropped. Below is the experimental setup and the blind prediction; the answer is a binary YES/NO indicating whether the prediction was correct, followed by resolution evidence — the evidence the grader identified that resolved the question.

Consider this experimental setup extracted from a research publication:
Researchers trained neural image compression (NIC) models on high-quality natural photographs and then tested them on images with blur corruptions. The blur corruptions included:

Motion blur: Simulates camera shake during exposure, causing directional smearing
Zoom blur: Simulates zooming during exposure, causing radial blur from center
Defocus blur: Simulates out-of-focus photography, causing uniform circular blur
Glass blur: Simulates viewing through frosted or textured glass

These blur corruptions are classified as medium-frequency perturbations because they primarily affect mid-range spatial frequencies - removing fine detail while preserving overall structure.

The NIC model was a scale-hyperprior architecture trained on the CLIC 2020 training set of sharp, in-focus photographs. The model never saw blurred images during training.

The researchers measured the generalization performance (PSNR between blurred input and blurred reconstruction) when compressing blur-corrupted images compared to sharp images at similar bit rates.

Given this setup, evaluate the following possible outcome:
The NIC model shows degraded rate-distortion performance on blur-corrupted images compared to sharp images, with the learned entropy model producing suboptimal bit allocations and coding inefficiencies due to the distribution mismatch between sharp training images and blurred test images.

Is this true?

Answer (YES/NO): NO